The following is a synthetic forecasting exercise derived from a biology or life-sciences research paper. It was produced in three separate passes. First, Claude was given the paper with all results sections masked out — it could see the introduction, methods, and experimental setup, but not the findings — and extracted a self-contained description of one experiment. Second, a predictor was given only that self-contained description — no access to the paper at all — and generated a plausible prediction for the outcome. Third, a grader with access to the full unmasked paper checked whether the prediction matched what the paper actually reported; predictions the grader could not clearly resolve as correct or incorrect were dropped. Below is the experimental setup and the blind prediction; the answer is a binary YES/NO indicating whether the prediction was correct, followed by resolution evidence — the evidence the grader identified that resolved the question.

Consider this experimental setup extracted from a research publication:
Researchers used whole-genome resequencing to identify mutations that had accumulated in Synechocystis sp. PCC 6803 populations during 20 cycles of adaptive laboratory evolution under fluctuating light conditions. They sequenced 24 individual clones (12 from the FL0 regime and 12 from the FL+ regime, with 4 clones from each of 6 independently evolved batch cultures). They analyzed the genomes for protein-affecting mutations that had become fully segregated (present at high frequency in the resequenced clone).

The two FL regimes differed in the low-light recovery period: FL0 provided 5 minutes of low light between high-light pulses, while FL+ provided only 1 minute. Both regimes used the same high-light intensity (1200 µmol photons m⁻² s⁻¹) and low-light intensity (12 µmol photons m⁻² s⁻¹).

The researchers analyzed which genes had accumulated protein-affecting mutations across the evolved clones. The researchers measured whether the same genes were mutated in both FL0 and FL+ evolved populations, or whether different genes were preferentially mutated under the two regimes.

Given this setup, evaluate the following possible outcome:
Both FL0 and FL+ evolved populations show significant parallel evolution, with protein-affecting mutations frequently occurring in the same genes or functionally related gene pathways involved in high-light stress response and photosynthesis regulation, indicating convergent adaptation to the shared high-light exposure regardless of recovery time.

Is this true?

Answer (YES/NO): NO